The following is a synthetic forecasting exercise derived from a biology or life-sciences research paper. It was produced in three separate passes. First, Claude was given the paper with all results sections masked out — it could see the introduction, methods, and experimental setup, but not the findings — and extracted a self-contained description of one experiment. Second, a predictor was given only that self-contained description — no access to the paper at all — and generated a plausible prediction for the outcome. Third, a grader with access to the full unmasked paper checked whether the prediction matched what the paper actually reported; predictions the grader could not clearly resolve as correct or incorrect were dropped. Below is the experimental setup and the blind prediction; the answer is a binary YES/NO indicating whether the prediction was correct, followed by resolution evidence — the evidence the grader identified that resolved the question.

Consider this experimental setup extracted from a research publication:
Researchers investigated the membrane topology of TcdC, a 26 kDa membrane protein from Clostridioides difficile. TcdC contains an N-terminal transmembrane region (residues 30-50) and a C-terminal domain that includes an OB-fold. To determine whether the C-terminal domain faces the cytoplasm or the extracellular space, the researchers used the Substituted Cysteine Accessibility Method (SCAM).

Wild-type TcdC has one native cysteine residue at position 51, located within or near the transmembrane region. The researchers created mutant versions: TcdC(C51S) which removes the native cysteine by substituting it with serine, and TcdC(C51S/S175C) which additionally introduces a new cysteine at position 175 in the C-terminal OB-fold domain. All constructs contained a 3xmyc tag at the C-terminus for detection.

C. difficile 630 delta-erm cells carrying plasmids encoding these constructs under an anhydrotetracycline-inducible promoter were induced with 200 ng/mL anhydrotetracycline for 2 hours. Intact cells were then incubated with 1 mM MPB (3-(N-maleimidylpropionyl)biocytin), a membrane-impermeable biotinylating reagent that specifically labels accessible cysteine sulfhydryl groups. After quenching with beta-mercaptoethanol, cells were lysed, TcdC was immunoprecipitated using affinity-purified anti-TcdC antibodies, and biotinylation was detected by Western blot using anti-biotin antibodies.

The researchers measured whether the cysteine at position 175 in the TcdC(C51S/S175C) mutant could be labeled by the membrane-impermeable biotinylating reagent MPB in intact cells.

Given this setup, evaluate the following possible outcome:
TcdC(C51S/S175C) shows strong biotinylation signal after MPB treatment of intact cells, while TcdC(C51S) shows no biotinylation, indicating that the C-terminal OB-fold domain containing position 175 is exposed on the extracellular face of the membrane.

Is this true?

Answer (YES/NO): YES